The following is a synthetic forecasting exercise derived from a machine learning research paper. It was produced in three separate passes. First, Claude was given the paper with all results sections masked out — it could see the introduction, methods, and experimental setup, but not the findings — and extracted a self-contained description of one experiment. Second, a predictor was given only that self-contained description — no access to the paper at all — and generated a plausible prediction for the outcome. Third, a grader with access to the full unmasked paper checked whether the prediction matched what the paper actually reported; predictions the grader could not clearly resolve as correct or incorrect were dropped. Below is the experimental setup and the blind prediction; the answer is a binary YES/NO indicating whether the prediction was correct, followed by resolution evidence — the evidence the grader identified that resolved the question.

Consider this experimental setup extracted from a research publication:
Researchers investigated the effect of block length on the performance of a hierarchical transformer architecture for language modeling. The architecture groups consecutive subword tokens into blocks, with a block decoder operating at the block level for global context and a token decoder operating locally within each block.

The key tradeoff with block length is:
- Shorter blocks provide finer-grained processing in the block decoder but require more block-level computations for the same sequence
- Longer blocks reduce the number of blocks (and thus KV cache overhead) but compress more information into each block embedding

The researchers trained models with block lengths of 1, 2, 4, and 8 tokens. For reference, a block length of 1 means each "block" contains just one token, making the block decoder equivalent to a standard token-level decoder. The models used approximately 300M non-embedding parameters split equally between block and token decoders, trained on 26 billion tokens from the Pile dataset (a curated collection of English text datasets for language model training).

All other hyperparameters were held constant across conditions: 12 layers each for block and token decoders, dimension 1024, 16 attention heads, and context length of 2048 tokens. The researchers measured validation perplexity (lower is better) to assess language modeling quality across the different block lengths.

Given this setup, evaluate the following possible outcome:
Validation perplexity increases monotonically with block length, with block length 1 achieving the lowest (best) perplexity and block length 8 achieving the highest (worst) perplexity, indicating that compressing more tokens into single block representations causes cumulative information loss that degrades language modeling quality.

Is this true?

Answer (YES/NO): YES